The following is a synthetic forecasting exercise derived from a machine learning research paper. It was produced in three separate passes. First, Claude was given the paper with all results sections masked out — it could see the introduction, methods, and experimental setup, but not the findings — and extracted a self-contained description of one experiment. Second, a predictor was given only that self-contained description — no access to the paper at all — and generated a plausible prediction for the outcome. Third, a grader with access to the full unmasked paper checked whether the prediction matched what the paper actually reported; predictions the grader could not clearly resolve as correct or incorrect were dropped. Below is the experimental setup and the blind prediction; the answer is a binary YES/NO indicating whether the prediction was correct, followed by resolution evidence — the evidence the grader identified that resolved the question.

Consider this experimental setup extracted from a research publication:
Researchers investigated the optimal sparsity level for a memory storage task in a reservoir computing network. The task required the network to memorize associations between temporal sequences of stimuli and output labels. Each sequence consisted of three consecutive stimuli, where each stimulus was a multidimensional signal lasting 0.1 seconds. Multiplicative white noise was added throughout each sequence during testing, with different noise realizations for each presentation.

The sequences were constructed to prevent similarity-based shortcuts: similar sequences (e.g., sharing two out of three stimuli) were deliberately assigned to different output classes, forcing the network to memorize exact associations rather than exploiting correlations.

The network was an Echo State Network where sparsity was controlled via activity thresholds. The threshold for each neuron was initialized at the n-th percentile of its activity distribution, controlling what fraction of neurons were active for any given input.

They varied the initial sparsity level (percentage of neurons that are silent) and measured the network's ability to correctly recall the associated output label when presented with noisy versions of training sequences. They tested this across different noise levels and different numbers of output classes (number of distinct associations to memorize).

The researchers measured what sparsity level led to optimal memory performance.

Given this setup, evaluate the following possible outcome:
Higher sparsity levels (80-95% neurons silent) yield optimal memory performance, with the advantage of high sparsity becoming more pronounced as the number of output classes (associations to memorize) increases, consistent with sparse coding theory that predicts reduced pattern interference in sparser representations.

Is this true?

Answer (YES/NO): NO